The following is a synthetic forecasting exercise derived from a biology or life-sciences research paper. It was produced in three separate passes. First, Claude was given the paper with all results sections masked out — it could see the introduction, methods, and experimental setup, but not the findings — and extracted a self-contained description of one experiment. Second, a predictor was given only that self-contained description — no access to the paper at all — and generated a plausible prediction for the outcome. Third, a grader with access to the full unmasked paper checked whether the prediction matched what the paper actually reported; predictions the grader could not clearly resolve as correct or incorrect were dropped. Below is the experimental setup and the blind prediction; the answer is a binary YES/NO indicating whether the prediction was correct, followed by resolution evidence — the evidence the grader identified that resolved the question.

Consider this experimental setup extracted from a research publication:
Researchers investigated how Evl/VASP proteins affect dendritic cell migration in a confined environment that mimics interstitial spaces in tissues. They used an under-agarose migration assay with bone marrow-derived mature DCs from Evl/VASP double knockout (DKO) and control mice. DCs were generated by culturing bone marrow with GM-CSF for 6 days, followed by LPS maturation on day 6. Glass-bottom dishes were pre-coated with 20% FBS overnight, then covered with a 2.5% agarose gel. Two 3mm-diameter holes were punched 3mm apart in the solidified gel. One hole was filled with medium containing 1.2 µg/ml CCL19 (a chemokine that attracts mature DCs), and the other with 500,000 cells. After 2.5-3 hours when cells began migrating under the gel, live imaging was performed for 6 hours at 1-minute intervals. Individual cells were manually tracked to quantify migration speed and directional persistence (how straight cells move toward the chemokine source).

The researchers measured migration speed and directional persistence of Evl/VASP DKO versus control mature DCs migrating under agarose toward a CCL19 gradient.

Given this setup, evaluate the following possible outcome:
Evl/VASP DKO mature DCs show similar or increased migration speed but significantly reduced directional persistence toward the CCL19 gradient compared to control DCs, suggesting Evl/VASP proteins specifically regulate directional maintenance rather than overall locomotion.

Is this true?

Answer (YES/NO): NO